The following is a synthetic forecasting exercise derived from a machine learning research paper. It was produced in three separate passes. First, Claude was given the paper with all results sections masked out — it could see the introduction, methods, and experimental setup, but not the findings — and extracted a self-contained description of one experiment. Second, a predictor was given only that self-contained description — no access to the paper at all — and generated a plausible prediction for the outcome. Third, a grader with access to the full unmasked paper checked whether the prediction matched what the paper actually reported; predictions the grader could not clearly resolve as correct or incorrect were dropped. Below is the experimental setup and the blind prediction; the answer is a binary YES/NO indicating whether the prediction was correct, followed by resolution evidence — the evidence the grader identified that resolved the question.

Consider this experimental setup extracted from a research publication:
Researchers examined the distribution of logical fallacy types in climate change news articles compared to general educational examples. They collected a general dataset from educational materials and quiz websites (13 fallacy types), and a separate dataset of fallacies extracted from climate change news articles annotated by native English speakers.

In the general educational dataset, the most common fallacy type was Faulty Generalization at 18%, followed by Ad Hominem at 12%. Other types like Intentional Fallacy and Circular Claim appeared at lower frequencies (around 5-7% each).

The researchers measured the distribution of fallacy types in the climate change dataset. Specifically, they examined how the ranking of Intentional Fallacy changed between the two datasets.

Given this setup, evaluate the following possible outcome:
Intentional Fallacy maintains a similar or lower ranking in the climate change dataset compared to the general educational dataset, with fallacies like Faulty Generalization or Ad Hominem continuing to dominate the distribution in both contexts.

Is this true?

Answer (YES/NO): NO